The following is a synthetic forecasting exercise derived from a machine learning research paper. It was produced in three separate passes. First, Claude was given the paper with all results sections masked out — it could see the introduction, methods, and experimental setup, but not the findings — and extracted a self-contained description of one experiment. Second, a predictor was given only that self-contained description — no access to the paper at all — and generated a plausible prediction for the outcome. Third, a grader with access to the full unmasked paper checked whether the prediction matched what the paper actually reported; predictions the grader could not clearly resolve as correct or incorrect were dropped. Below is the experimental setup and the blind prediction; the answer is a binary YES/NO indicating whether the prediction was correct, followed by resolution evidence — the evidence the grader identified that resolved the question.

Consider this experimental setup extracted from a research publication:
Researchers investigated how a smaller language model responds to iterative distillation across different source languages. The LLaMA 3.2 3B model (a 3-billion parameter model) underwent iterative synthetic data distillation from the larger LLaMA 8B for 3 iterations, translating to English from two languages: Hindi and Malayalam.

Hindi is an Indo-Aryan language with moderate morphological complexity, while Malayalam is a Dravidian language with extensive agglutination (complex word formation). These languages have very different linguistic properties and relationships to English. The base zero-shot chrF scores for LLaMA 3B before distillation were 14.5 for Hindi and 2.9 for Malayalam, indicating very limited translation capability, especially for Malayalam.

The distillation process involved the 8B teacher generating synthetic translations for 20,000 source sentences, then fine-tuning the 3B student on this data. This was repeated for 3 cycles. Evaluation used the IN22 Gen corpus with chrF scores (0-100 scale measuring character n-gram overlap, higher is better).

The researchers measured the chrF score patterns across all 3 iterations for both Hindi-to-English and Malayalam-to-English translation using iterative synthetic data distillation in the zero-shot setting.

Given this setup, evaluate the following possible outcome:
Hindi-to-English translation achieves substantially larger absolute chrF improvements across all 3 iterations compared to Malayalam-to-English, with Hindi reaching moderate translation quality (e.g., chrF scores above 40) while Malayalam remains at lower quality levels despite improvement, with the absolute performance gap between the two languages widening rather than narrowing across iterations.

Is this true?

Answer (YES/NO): NO